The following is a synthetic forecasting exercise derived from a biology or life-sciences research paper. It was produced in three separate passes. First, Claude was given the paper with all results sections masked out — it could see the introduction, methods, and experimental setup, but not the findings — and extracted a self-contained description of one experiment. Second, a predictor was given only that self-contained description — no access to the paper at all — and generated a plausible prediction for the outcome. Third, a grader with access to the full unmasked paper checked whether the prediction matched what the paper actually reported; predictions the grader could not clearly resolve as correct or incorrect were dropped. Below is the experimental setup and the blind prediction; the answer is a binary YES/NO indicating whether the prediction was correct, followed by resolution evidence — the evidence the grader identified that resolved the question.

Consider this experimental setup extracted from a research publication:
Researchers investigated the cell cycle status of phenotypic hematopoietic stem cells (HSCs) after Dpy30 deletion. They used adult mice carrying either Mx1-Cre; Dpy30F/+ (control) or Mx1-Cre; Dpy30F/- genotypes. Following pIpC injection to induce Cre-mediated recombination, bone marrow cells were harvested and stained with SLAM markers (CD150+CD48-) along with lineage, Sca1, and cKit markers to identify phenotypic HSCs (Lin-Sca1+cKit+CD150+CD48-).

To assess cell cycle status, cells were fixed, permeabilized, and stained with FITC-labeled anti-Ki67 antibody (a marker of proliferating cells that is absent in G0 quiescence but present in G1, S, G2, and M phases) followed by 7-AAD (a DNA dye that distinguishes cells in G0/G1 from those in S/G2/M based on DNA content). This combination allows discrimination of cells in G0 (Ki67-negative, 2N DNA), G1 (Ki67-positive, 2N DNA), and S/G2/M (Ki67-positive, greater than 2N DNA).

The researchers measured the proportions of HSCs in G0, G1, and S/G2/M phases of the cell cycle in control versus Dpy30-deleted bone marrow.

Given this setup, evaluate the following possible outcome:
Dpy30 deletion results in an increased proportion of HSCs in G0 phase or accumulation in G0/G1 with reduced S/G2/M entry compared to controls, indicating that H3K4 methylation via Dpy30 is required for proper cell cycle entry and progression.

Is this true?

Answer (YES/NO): NO